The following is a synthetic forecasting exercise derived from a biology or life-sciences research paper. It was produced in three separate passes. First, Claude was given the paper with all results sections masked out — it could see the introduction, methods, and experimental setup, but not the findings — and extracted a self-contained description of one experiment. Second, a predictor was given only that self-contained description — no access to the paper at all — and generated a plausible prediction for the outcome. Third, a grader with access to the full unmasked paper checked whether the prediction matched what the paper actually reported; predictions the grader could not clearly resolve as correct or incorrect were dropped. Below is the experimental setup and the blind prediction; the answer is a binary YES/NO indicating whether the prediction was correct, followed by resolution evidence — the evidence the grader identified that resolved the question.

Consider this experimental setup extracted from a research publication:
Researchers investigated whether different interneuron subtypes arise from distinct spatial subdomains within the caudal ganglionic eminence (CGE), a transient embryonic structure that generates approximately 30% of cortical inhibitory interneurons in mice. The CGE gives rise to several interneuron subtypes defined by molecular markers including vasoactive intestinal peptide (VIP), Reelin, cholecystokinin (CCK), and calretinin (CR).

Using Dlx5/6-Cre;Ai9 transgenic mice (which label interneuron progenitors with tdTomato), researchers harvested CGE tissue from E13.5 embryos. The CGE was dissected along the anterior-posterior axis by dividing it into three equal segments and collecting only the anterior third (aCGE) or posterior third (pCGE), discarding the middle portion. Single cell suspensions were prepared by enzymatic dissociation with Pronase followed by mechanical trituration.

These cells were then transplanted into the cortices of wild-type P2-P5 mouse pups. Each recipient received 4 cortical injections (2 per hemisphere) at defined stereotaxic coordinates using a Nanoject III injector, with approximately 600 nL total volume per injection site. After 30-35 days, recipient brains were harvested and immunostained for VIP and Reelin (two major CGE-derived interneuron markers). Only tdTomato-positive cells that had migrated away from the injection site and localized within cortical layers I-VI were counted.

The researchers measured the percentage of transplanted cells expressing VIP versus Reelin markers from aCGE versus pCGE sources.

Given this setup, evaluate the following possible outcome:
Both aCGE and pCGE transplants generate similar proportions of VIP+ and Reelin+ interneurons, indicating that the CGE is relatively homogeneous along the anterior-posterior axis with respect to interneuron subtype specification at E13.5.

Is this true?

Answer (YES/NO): NO